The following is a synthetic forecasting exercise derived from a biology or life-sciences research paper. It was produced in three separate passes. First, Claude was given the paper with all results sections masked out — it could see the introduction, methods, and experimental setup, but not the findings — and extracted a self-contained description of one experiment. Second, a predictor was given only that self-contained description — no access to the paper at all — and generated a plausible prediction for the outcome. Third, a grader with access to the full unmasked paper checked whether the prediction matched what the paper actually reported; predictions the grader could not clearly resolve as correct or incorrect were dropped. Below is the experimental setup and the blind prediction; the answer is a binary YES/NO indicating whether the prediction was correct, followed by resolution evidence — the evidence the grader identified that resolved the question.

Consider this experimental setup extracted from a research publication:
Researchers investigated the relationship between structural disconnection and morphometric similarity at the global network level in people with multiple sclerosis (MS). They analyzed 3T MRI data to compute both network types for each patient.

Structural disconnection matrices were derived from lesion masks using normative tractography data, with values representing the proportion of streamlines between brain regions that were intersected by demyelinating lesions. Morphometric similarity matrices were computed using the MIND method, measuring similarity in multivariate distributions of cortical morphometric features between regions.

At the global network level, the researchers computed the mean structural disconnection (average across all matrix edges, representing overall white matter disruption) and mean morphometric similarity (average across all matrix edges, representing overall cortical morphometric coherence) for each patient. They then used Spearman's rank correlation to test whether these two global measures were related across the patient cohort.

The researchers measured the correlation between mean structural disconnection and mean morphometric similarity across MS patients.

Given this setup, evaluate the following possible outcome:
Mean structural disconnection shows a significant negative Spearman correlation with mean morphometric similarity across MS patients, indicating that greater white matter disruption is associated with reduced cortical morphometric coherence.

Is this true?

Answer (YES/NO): YES